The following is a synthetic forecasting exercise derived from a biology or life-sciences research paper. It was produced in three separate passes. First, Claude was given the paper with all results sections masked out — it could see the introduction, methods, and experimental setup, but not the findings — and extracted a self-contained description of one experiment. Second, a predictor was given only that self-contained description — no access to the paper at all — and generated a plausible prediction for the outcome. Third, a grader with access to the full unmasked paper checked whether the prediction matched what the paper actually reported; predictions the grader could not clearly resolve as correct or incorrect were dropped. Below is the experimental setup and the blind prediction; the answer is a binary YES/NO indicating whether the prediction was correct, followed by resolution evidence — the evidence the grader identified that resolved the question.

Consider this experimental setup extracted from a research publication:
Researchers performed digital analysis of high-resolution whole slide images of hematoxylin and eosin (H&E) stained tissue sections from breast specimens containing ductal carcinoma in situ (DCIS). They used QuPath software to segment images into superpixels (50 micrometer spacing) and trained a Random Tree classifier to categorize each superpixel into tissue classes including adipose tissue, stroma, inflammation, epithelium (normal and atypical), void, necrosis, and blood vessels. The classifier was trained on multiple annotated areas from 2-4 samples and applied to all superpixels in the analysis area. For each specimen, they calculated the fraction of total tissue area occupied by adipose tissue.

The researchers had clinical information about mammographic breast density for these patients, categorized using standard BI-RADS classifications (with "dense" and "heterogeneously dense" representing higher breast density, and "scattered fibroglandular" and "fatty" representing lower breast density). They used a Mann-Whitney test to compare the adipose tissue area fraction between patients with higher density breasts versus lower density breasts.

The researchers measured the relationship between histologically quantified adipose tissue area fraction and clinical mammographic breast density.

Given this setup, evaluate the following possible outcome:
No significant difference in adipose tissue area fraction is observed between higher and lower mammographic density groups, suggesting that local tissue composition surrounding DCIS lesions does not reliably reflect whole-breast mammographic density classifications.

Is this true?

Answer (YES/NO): NO